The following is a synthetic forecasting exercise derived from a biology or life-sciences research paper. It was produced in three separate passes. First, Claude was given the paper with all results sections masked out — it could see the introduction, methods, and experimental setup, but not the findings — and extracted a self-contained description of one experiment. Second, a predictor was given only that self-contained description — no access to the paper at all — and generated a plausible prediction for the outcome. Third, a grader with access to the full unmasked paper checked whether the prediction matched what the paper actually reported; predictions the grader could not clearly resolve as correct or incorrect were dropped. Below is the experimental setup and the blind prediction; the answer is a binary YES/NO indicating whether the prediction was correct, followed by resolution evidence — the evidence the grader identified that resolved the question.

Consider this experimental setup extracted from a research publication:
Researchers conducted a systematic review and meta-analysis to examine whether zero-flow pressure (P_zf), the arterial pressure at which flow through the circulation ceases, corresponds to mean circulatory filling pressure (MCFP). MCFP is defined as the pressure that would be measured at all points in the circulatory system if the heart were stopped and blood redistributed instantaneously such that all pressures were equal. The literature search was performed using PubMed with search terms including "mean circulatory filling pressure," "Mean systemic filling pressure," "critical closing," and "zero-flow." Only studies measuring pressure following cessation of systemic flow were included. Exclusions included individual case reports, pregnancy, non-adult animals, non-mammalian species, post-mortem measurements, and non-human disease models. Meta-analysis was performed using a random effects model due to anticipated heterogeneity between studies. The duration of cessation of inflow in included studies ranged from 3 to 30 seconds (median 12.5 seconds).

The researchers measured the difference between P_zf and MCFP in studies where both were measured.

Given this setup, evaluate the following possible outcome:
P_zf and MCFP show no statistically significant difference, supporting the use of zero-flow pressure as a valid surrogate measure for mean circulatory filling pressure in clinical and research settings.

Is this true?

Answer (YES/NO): NO